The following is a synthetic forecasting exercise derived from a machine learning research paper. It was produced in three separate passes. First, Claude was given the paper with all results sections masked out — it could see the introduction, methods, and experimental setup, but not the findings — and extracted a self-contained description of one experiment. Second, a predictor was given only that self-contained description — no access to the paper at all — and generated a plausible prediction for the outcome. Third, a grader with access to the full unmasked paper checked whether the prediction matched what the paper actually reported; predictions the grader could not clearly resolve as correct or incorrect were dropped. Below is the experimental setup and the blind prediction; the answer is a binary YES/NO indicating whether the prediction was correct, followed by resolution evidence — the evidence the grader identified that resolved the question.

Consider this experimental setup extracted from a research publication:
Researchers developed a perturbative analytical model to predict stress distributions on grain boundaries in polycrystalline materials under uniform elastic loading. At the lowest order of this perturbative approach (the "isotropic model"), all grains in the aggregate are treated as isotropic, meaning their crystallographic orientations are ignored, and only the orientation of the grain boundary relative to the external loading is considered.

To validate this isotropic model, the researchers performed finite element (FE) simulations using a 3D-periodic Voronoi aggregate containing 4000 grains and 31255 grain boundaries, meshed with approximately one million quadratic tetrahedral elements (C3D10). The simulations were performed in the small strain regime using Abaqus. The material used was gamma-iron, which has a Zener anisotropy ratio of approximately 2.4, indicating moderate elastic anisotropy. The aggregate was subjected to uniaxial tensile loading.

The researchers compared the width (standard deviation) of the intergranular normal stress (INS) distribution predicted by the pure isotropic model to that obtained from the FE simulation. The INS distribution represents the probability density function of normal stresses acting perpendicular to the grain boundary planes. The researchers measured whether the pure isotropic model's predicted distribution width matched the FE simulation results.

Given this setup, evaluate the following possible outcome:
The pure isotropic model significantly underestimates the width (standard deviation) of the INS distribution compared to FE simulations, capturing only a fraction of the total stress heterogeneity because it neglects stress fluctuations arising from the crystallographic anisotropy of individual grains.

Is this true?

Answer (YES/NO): NO